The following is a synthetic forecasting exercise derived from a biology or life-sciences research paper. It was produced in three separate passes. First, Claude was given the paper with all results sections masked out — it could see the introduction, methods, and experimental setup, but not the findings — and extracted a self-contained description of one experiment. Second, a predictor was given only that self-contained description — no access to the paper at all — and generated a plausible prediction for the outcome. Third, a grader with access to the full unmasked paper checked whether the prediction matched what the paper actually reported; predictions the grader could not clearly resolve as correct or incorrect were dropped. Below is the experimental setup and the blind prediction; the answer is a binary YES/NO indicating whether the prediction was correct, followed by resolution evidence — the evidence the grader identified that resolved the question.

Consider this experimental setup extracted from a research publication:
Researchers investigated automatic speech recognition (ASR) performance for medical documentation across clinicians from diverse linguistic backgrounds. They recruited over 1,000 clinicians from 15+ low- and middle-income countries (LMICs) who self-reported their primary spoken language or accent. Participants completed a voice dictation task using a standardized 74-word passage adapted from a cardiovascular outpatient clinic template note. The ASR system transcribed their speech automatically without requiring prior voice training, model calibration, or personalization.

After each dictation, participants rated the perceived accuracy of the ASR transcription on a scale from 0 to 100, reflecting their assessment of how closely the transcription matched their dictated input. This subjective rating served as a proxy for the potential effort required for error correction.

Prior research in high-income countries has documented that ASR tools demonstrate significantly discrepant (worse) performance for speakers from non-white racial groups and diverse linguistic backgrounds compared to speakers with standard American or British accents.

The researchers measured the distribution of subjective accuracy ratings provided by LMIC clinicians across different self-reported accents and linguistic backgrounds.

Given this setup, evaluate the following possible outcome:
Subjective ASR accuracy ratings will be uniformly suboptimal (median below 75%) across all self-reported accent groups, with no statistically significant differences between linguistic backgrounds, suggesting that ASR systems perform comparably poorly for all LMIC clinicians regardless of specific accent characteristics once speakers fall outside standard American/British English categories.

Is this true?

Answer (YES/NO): NO